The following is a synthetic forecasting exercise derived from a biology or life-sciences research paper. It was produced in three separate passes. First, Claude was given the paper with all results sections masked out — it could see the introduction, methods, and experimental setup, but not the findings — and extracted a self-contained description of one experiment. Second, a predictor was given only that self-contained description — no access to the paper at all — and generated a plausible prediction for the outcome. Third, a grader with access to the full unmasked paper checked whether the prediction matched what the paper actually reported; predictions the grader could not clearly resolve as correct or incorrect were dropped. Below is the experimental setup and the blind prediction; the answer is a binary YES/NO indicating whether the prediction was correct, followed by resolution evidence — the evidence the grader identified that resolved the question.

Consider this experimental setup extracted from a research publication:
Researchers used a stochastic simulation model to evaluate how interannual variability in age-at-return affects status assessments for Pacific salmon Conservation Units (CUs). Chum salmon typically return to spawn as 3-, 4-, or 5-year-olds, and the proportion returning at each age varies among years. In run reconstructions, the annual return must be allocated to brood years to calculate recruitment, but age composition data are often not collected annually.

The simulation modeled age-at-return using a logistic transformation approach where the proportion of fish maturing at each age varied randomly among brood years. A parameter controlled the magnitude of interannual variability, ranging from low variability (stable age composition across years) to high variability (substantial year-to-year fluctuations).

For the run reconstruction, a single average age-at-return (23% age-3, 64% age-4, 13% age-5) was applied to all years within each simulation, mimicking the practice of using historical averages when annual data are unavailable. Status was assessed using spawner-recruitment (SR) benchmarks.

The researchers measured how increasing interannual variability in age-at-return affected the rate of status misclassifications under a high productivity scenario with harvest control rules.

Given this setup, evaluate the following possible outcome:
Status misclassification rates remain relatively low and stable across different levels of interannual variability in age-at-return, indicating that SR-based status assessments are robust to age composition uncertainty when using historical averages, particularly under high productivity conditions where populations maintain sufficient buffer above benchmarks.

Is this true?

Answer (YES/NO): NO